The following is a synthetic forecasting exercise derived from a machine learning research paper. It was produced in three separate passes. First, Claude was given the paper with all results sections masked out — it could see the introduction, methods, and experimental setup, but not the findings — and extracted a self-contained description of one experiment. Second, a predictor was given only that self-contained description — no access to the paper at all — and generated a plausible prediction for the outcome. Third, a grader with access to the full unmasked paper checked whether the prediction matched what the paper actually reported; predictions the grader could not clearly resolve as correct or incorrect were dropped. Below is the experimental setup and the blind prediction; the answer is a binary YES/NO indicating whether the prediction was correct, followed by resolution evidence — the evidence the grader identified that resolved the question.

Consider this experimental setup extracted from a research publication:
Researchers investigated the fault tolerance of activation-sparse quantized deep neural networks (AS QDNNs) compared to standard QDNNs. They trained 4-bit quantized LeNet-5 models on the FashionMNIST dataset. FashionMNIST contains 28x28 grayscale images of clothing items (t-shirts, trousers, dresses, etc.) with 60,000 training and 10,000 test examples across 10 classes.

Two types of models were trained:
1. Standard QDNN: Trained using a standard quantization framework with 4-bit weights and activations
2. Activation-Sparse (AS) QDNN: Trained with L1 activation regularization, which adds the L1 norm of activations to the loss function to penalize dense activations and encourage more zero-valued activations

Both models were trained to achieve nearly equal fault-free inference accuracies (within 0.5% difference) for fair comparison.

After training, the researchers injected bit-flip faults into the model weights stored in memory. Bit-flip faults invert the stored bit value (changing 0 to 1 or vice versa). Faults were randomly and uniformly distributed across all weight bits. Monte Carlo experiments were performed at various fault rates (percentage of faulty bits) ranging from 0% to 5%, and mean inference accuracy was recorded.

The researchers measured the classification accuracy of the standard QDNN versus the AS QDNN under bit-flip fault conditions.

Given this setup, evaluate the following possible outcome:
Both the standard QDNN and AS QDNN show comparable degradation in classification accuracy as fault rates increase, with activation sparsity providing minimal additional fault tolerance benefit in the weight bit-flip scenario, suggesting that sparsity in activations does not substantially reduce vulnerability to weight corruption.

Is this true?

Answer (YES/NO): NO